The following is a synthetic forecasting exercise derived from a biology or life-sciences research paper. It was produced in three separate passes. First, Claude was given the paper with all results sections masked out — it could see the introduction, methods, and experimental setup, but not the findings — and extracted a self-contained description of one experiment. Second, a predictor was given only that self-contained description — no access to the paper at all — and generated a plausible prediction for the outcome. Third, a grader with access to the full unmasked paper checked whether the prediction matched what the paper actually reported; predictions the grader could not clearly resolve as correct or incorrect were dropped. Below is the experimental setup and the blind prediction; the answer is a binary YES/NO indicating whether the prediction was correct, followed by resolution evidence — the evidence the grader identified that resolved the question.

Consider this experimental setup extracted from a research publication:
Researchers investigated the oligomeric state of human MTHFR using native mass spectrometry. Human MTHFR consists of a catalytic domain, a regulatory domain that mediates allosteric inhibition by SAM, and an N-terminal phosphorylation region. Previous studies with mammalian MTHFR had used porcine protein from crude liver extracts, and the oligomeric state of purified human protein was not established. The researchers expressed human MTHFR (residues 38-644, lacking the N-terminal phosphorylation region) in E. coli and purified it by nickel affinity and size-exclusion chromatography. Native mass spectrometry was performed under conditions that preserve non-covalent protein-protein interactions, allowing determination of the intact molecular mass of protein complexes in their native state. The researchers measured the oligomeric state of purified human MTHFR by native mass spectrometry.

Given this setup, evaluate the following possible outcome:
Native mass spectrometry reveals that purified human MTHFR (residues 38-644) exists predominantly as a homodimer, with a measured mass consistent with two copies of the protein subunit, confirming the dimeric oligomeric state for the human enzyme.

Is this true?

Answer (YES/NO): NO